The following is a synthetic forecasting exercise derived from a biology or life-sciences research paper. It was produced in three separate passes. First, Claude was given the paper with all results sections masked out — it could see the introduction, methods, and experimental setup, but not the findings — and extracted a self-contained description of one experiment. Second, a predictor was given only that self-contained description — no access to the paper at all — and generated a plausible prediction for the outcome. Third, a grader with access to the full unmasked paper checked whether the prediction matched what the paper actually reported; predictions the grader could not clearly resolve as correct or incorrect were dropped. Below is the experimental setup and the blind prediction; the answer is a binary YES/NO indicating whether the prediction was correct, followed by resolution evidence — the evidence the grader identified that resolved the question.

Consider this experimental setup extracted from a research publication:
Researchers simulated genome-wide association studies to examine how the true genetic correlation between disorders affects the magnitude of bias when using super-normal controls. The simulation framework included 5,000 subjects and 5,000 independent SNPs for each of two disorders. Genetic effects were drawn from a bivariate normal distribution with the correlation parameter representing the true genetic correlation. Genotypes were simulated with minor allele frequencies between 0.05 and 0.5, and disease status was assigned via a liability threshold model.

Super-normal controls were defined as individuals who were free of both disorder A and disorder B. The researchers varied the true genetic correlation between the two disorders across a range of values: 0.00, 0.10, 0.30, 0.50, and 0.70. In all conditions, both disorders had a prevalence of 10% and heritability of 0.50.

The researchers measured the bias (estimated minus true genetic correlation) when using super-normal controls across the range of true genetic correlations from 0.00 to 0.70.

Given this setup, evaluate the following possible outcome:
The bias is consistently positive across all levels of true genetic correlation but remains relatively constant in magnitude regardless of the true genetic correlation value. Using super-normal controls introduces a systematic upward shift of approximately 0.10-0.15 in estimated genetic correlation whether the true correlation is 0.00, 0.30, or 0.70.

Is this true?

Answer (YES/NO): NO